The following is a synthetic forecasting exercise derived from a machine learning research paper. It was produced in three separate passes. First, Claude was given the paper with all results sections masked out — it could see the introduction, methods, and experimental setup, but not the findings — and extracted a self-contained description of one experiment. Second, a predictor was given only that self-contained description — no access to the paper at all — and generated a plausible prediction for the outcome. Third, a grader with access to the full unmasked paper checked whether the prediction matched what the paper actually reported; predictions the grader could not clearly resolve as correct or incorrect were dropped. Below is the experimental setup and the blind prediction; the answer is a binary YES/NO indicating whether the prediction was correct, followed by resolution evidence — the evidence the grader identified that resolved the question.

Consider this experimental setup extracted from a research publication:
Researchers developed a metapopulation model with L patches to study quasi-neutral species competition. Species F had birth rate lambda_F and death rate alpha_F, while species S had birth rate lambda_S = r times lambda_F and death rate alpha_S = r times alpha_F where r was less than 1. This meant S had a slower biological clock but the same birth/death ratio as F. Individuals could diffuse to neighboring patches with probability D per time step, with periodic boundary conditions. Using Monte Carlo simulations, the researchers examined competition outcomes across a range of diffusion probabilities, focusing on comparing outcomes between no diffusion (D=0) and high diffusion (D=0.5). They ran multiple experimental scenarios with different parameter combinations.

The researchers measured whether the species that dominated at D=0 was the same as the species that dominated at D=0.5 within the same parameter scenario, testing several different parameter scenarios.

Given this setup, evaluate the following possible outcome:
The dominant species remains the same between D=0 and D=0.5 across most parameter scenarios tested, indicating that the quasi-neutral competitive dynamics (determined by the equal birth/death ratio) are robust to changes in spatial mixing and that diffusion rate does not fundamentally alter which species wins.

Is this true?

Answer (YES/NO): NO